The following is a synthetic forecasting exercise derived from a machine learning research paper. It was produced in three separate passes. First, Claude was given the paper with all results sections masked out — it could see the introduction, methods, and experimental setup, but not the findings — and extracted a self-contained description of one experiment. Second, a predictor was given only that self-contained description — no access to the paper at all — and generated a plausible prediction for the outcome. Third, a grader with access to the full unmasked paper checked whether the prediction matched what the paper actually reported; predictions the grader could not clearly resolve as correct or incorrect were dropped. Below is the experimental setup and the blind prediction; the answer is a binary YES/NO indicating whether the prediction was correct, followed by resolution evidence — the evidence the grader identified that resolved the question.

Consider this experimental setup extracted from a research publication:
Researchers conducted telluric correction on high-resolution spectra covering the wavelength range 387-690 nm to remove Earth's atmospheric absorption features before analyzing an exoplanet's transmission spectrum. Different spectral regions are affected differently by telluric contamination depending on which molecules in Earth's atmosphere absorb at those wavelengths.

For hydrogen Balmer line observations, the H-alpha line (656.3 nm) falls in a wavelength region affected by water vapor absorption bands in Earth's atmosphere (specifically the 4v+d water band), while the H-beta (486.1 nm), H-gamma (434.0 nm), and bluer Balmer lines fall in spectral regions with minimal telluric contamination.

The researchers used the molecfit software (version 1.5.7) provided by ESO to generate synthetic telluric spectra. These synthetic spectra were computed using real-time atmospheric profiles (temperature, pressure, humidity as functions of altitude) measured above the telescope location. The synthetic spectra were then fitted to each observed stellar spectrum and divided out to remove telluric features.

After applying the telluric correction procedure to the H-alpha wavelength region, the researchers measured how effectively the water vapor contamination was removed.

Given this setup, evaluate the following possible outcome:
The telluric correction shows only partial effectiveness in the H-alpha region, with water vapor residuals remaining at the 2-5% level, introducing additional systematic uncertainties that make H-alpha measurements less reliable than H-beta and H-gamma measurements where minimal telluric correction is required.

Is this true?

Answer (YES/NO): NO